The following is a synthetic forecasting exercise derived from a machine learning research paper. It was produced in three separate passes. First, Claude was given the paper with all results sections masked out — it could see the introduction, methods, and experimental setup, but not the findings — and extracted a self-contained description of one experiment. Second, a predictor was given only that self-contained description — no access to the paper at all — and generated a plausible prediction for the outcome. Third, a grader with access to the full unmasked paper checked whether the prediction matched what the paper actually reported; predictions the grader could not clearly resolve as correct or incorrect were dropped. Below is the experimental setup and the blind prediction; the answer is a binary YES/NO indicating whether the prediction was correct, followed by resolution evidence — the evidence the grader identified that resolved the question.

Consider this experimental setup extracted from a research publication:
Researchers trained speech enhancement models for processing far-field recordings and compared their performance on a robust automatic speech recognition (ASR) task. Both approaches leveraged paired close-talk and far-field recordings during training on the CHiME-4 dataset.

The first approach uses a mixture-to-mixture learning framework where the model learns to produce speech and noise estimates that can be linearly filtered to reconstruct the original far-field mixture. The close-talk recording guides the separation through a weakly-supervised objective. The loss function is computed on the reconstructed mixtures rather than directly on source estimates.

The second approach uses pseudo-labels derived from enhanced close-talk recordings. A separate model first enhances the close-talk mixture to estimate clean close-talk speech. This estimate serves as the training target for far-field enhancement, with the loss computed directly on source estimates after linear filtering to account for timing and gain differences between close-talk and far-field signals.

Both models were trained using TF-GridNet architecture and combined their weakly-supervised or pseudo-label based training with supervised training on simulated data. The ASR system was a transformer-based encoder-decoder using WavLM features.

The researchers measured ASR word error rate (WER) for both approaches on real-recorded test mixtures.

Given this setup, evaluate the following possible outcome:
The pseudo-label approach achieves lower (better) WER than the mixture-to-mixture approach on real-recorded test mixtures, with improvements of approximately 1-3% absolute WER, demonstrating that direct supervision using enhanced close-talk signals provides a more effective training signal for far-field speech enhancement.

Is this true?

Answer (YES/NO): NO